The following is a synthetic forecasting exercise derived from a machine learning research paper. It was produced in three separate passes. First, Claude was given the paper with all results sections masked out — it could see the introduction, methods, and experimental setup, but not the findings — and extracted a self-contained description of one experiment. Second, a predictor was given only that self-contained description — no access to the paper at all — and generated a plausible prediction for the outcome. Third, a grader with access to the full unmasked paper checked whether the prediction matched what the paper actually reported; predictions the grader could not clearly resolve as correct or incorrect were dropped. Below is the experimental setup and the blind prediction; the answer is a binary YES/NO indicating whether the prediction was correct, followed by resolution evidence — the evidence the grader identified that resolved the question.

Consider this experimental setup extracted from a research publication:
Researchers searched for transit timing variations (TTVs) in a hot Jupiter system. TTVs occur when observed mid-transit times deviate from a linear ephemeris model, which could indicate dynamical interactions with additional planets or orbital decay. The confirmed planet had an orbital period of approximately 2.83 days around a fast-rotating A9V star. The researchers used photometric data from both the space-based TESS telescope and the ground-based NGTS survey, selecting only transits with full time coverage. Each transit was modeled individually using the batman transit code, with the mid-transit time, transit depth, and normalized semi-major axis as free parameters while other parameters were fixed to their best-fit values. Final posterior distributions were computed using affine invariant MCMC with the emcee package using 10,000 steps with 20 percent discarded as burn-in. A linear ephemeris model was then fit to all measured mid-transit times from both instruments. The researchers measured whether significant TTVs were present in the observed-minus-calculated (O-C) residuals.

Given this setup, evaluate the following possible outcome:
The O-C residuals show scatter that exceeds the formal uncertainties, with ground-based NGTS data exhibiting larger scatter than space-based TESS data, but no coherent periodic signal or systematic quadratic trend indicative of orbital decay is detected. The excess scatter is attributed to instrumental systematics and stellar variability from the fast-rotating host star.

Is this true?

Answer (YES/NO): NO